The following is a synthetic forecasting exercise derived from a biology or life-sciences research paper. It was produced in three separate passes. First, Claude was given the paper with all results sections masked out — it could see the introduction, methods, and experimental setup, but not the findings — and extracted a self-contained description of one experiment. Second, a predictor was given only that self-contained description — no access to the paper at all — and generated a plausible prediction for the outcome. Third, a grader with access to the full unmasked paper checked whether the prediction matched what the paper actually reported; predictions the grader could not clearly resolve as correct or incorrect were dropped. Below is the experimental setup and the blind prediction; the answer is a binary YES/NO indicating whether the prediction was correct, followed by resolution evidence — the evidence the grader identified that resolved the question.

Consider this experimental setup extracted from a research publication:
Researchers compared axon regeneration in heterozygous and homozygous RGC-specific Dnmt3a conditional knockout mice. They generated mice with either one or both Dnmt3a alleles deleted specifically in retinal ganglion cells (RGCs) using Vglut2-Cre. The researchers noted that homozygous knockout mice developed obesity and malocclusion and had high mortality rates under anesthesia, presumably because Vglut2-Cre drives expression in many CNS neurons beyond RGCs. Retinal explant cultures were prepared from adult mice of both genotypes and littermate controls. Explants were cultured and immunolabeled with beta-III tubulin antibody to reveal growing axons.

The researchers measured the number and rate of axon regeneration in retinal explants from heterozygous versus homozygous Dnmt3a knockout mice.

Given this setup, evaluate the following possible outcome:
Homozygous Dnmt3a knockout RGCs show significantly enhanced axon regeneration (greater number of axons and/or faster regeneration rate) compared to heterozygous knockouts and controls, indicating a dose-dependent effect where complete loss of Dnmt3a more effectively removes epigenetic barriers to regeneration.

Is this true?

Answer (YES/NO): NO